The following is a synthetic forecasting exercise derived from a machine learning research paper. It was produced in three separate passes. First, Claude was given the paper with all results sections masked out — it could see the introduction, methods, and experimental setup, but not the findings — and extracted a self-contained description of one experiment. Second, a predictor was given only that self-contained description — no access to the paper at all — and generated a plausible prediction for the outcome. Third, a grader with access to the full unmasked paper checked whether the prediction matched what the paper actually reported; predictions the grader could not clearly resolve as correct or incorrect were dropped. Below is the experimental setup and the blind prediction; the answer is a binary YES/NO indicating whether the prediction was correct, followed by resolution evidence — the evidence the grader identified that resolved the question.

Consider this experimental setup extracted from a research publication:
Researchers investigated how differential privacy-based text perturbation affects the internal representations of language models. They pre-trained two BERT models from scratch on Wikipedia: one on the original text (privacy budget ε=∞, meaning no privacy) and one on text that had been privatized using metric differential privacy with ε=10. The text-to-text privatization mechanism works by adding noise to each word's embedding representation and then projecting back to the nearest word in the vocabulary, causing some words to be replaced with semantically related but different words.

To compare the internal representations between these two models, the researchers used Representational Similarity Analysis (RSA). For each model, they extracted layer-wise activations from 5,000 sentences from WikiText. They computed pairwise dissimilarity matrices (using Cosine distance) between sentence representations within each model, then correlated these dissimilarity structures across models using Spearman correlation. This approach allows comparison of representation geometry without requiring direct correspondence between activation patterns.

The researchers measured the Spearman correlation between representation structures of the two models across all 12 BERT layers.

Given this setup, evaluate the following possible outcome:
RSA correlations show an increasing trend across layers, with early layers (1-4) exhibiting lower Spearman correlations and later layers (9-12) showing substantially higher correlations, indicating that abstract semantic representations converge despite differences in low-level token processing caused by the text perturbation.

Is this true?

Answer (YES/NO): NO